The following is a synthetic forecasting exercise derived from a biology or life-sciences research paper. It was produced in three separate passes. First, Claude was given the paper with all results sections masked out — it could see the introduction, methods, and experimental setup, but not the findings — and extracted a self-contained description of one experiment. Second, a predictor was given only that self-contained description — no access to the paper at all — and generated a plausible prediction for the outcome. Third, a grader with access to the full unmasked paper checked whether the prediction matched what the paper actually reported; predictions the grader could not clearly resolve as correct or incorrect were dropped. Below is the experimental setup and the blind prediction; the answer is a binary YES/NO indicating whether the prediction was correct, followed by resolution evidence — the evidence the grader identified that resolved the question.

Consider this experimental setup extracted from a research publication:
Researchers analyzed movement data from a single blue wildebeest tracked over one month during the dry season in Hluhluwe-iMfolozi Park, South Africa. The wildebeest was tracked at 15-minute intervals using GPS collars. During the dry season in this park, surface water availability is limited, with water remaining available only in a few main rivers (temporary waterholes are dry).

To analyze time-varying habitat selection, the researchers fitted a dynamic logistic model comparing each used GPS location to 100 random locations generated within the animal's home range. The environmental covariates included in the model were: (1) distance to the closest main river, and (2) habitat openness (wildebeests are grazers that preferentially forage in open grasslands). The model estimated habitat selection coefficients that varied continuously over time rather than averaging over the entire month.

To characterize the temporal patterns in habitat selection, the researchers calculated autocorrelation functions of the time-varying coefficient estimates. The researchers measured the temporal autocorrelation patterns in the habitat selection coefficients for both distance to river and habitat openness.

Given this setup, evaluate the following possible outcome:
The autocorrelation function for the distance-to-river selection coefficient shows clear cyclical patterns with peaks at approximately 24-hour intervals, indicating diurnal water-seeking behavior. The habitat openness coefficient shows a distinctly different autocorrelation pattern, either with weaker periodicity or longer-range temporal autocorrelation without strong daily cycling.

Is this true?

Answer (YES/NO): NO